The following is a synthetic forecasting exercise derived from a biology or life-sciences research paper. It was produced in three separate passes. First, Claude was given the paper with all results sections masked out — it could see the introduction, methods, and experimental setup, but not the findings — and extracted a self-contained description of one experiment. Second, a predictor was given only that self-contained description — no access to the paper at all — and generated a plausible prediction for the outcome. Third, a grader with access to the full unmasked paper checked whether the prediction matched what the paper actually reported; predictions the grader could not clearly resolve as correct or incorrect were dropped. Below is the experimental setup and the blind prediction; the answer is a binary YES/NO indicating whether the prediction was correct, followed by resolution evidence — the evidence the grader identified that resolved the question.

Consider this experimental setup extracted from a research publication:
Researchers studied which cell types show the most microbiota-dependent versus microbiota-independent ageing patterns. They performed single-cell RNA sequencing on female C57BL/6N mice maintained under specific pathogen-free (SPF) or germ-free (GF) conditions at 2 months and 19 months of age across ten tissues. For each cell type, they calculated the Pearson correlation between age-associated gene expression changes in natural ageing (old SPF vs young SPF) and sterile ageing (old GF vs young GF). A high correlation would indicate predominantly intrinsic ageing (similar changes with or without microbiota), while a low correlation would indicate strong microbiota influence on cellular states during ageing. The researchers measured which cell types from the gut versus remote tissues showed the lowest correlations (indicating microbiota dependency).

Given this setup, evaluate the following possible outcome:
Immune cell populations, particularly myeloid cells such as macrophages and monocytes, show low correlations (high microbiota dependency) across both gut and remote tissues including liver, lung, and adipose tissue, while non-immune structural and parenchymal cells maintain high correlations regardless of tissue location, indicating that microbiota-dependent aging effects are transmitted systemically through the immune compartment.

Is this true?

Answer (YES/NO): NO